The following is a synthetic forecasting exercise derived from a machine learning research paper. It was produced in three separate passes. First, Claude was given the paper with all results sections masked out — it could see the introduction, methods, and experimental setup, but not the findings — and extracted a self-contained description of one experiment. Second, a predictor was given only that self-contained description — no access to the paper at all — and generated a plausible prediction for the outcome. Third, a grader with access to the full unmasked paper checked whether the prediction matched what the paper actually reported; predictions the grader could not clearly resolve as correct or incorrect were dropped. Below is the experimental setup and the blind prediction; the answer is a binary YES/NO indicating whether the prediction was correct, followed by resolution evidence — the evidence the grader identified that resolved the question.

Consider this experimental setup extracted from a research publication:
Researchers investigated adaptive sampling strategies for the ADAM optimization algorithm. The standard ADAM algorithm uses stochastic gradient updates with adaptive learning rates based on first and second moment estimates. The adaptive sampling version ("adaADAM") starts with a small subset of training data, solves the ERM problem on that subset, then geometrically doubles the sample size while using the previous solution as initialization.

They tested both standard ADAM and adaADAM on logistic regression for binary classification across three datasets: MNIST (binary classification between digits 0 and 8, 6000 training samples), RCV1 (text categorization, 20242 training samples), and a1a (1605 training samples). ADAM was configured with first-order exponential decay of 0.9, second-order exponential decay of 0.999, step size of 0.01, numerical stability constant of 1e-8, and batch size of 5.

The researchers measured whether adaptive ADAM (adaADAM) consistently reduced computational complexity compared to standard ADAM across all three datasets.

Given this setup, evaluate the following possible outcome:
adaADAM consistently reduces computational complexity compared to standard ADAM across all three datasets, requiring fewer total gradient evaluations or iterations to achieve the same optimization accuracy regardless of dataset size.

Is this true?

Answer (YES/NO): NO